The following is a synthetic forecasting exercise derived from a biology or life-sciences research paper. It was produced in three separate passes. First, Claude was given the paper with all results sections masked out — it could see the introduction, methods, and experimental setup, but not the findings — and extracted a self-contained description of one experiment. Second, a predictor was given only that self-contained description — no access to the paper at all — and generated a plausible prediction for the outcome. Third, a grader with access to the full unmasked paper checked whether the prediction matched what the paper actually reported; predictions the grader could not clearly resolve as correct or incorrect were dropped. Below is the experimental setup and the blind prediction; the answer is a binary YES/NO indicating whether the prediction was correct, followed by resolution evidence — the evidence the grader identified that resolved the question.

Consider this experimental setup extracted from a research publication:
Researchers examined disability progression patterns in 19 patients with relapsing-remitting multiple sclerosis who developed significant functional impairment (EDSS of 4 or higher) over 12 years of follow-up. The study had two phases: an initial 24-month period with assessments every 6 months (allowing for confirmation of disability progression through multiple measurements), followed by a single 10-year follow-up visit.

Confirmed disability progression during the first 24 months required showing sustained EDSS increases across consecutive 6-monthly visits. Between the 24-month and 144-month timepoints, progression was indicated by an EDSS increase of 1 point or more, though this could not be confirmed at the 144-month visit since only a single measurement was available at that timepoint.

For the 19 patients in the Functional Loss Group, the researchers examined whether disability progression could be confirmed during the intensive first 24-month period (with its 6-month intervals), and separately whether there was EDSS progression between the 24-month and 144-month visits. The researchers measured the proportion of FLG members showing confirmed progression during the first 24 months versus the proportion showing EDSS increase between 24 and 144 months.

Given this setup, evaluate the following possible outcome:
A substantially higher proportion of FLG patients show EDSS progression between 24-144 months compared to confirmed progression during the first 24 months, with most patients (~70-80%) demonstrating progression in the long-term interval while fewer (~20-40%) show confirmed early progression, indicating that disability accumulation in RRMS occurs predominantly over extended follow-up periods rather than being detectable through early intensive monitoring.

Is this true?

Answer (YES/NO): NO